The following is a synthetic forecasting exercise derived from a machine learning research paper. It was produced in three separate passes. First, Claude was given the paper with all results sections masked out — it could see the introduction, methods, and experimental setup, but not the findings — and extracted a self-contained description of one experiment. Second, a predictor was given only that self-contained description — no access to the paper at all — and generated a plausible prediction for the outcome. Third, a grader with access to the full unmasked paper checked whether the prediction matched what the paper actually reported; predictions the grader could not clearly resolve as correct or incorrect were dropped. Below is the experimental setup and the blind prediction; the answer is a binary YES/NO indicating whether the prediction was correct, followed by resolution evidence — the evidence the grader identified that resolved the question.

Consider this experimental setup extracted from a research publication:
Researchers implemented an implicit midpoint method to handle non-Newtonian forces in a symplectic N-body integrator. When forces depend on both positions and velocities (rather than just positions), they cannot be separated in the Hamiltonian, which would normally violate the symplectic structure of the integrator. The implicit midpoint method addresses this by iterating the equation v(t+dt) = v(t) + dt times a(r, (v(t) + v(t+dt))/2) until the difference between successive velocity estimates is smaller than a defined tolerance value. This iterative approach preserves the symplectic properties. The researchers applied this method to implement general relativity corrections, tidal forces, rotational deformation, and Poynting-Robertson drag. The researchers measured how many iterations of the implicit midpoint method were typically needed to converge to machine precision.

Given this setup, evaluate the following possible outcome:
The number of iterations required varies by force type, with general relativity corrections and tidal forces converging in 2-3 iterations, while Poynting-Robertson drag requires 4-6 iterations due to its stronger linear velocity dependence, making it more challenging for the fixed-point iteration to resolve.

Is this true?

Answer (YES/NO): NO